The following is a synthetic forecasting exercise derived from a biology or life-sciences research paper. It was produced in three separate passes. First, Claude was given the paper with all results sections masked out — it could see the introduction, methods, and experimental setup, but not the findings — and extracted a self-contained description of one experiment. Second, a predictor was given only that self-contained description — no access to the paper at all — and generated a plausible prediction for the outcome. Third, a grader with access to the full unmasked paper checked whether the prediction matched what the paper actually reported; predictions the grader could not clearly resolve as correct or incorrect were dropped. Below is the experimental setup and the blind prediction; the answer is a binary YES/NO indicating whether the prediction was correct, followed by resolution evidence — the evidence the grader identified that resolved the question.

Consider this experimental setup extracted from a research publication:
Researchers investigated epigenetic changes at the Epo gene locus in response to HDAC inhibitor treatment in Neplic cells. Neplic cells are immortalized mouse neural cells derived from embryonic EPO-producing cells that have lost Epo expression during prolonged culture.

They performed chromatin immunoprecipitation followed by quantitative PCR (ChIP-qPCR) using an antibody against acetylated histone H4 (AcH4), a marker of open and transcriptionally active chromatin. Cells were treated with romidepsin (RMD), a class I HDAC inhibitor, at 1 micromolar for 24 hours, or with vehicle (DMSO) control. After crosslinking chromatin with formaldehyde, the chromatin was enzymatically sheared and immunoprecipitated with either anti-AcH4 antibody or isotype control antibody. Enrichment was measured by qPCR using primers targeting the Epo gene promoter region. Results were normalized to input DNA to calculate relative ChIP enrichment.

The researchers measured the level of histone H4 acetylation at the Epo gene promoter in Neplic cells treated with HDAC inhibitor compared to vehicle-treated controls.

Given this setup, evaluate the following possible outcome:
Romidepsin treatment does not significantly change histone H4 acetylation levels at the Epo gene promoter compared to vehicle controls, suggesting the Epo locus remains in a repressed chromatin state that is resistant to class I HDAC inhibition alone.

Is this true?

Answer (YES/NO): NO